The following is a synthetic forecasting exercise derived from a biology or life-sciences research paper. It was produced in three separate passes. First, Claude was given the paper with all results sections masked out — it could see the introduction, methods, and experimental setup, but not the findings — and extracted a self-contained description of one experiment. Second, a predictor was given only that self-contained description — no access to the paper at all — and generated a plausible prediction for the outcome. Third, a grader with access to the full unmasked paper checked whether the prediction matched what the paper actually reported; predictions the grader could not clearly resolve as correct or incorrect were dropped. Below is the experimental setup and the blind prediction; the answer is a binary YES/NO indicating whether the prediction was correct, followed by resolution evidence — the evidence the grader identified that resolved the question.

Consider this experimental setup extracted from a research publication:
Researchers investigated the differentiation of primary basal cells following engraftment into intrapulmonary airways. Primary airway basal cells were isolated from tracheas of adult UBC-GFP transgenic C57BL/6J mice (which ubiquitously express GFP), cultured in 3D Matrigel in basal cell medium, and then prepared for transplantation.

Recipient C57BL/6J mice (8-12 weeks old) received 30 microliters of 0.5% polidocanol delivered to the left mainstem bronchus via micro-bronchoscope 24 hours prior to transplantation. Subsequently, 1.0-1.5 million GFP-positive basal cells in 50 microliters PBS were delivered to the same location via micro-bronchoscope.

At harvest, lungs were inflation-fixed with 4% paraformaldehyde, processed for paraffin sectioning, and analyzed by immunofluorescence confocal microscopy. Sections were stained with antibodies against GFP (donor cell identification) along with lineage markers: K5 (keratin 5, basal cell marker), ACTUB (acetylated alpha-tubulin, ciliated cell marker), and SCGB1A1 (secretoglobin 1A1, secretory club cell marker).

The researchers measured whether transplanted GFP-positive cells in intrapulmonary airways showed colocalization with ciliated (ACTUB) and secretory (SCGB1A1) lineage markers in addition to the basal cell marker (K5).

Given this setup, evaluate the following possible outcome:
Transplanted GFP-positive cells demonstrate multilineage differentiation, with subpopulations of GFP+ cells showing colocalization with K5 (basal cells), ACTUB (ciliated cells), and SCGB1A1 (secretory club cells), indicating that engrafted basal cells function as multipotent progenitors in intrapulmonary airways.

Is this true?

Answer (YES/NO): YES